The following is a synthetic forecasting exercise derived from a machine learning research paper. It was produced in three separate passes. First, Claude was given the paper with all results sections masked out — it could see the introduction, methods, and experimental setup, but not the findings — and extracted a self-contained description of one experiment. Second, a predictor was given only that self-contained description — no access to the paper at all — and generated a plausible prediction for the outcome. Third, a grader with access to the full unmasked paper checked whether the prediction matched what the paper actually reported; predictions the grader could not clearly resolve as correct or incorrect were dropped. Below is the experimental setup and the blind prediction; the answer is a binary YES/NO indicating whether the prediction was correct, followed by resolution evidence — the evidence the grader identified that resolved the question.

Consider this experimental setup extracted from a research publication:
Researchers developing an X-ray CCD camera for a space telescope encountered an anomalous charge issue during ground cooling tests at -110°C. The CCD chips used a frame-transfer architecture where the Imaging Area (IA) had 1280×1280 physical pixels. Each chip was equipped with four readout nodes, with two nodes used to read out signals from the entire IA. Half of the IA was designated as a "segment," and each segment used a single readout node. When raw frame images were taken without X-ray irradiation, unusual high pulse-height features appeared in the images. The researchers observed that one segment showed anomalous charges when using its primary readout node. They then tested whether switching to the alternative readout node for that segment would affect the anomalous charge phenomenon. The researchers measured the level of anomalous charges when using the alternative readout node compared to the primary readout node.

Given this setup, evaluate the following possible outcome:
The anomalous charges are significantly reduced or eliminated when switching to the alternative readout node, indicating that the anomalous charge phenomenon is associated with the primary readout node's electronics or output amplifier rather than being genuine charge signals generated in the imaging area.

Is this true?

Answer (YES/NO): NO